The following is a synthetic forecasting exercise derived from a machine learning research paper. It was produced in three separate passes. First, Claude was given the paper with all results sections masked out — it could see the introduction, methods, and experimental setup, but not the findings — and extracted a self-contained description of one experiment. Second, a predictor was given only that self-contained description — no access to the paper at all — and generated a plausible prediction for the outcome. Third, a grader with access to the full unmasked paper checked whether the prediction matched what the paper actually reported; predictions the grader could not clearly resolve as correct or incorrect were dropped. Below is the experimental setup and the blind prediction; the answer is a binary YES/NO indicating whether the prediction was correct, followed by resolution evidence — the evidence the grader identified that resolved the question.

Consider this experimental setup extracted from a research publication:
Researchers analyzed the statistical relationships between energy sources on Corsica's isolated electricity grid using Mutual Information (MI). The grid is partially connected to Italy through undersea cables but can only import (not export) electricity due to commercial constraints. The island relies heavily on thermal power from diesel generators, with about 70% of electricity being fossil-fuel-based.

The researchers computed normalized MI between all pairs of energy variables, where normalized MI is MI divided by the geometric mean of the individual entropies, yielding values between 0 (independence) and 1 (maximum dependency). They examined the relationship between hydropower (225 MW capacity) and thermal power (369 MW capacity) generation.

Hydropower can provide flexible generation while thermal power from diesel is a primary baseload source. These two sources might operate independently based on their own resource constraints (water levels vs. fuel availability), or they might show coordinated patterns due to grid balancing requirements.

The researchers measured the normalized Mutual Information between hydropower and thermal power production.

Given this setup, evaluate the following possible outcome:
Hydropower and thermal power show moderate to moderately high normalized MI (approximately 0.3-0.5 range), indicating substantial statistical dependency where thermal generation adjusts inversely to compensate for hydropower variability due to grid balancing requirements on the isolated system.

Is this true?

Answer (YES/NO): YES